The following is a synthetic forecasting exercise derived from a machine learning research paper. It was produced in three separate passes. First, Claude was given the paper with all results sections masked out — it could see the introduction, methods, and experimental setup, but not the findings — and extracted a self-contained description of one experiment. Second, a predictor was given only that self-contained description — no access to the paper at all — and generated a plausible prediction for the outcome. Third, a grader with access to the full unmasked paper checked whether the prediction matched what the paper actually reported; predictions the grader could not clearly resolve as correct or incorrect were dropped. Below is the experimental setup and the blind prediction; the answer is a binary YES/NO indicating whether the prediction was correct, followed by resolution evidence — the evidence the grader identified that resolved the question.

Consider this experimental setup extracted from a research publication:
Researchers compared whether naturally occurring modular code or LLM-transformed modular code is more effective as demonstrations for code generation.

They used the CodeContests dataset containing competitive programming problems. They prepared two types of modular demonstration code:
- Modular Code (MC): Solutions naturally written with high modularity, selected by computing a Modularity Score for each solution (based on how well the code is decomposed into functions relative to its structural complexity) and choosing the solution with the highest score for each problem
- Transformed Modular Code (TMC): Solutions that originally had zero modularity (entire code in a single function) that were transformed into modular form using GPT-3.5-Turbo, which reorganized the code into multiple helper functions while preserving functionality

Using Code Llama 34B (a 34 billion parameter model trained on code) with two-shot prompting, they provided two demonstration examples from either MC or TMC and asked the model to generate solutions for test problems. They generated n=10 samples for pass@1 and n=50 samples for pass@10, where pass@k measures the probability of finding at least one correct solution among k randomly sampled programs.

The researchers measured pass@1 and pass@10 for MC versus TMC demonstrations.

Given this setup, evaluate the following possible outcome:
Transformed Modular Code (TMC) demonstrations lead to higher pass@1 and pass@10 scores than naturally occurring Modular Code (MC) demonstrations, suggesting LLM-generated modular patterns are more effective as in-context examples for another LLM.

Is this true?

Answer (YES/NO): NO